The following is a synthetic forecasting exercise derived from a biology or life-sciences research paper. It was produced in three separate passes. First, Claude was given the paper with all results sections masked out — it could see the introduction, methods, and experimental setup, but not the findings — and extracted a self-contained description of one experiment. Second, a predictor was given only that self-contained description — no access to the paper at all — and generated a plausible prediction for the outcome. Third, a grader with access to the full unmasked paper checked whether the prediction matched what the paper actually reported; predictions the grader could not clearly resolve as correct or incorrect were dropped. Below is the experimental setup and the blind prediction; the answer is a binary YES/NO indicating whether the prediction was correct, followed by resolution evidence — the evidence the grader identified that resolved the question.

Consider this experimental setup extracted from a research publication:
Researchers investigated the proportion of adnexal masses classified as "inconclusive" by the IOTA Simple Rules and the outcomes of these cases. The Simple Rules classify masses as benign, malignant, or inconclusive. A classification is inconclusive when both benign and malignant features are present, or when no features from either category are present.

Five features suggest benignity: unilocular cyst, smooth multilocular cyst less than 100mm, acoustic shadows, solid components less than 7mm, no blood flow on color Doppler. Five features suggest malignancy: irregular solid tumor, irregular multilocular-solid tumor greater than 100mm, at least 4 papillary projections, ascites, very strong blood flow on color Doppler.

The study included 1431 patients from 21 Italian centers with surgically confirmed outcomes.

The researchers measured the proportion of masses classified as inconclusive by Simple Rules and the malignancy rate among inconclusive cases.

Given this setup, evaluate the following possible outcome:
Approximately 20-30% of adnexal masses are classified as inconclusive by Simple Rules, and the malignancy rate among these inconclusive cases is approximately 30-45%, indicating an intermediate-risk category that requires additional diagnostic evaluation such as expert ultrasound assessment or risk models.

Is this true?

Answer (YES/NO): NO